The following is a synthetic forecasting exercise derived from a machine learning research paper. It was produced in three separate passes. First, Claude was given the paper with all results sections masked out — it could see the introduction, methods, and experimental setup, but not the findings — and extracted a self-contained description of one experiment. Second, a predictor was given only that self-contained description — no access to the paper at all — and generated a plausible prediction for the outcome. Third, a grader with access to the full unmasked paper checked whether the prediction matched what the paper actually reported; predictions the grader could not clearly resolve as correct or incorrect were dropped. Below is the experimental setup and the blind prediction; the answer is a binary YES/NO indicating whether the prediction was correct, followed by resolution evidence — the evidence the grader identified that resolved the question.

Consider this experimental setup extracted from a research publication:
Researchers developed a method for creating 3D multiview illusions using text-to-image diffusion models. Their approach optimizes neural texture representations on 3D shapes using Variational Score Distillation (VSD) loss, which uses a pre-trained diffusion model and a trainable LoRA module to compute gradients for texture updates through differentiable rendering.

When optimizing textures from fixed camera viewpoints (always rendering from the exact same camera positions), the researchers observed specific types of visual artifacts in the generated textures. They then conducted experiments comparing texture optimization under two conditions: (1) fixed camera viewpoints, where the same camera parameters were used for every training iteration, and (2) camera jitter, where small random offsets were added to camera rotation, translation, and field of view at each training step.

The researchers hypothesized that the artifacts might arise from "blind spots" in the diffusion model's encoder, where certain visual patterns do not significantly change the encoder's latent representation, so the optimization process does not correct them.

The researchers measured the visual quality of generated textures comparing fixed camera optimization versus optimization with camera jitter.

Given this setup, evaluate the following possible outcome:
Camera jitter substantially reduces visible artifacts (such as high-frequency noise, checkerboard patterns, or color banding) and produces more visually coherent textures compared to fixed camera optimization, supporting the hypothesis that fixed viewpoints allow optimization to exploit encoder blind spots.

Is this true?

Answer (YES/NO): YES